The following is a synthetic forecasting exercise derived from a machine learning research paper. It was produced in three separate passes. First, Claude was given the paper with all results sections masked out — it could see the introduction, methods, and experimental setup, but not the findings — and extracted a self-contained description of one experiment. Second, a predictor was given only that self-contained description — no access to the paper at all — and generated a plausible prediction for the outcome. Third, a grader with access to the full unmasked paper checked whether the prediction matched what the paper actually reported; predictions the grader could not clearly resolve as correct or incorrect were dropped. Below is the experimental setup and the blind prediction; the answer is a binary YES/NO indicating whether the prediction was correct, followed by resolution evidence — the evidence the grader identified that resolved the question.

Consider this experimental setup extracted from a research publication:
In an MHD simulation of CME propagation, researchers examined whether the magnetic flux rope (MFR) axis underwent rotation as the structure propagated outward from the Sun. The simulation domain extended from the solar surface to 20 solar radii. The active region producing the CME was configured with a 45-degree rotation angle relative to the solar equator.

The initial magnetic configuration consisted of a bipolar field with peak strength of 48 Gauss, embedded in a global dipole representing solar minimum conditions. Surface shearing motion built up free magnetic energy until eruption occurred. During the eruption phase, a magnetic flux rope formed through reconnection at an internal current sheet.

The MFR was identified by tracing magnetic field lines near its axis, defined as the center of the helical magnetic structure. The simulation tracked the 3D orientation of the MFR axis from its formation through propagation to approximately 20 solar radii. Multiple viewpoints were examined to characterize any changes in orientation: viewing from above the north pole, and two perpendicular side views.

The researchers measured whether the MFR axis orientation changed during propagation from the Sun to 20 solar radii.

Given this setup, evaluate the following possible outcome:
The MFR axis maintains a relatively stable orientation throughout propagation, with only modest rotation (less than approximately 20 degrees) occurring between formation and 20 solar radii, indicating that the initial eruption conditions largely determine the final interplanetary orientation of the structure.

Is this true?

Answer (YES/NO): NO